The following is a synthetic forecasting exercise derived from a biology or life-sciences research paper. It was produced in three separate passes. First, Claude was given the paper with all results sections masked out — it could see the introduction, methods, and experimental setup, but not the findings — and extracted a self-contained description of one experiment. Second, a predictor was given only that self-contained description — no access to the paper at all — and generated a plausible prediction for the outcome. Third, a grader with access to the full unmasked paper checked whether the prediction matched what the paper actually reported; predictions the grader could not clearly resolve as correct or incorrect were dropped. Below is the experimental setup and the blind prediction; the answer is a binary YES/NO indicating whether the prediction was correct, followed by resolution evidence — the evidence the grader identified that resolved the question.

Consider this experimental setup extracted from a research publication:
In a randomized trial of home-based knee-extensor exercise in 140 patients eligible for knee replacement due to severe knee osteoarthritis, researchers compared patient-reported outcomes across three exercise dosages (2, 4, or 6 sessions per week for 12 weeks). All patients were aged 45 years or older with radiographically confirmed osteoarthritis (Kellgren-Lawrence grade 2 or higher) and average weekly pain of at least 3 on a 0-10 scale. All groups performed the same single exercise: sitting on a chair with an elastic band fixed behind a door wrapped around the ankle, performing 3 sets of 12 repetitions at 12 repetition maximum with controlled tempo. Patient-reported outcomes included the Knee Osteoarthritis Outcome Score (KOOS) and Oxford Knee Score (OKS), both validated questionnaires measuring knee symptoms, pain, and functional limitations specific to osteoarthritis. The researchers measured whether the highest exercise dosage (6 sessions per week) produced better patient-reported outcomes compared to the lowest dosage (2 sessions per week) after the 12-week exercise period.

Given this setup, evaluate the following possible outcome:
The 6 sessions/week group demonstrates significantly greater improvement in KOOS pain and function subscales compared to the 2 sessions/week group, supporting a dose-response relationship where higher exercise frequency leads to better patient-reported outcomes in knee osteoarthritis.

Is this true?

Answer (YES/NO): NO